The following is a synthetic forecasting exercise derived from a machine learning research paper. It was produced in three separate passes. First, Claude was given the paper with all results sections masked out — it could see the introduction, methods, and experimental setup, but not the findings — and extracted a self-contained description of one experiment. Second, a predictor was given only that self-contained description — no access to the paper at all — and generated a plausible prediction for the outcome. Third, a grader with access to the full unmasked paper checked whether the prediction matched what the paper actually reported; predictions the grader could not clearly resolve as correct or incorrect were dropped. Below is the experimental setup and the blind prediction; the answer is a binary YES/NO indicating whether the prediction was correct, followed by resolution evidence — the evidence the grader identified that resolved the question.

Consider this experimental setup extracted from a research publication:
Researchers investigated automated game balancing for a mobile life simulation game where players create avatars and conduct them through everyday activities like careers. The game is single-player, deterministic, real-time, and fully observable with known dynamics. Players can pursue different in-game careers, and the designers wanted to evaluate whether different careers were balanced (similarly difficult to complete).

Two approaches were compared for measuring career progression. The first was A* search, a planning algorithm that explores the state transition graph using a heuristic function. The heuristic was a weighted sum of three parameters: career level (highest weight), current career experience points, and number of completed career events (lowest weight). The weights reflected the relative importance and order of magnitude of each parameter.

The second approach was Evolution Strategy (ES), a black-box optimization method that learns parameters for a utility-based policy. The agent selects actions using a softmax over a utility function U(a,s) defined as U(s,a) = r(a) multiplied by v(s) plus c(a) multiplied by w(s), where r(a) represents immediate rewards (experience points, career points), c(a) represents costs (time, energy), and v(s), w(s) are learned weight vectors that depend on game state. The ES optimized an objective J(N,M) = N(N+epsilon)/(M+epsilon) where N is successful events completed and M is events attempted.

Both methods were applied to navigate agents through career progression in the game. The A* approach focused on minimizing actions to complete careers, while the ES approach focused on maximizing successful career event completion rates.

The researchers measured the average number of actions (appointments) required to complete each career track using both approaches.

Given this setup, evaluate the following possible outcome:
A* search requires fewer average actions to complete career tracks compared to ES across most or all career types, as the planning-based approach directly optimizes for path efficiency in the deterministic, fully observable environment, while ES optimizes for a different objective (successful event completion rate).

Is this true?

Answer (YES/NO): NO